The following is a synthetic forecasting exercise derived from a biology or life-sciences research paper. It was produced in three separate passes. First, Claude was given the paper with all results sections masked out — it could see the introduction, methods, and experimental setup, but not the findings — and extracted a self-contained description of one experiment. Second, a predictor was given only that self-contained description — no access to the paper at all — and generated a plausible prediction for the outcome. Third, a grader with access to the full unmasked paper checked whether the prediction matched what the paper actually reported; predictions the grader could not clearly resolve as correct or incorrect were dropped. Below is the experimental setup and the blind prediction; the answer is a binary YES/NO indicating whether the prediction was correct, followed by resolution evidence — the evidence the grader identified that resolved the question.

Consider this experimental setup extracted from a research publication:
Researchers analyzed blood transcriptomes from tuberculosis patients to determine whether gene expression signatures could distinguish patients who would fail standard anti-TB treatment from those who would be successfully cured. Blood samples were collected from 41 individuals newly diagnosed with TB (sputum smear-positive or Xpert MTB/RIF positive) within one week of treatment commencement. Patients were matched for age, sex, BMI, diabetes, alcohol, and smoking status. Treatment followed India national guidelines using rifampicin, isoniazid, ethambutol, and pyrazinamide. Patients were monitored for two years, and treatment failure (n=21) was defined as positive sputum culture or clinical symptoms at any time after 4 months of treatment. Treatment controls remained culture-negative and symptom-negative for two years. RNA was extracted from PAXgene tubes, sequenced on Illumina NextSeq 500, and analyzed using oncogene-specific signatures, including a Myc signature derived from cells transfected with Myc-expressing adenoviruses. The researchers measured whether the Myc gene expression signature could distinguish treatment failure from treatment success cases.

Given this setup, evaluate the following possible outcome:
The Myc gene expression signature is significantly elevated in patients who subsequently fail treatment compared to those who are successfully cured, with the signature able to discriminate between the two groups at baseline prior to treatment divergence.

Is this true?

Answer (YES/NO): YES